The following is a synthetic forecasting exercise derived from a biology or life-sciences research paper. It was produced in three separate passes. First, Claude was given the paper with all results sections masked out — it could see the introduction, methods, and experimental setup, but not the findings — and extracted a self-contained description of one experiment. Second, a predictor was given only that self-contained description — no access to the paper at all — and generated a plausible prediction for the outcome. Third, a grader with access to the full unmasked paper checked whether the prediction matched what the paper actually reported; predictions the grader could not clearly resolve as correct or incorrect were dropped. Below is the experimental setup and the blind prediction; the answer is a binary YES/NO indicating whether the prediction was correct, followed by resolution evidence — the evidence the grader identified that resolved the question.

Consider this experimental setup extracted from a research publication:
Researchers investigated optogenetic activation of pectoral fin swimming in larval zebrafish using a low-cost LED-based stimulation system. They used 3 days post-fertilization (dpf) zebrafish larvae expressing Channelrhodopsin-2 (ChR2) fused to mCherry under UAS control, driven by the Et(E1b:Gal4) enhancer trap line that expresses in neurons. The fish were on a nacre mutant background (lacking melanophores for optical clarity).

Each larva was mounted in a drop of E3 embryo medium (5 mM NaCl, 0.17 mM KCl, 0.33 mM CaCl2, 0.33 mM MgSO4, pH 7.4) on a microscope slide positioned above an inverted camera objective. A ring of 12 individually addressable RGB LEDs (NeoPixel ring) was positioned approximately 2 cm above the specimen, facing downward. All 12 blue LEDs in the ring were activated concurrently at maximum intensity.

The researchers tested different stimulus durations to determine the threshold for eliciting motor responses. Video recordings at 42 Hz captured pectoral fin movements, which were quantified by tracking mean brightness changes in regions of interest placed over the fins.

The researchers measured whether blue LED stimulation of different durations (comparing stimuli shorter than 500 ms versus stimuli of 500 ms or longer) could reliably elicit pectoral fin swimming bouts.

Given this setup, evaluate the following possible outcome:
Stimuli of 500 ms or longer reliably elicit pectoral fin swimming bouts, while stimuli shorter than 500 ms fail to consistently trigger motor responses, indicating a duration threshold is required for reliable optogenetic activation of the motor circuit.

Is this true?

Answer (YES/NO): YES